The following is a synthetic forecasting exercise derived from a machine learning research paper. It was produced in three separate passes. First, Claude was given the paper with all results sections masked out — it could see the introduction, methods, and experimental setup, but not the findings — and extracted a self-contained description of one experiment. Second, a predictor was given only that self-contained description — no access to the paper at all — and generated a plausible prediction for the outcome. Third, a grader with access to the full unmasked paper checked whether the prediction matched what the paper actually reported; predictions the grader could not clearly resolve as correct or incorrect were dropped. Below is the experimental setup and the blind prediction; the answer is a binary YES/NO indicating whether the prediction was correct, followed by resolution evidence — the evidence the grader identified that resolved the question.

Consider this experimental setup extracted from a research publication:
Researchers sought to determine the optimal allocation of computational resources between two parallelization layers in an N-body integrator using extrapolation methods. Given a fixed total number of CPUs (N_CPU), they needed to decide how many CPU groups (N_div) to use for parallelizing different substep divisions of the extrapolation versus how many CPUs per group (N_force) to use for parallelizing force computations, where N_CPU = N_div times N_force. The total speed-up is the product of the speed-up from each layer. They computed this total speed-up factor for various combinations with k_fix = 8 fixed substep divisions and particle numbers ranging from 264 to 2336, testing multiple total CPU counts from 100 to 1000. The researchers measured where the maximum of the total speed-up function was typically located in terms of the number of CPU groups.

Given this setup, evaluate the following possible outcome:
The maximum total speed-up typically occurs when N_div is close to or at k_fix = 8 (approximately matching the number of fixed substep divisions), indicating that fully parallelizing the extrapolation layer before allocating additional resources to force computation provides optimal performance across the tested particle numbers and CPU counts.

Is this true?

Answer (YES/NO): NO